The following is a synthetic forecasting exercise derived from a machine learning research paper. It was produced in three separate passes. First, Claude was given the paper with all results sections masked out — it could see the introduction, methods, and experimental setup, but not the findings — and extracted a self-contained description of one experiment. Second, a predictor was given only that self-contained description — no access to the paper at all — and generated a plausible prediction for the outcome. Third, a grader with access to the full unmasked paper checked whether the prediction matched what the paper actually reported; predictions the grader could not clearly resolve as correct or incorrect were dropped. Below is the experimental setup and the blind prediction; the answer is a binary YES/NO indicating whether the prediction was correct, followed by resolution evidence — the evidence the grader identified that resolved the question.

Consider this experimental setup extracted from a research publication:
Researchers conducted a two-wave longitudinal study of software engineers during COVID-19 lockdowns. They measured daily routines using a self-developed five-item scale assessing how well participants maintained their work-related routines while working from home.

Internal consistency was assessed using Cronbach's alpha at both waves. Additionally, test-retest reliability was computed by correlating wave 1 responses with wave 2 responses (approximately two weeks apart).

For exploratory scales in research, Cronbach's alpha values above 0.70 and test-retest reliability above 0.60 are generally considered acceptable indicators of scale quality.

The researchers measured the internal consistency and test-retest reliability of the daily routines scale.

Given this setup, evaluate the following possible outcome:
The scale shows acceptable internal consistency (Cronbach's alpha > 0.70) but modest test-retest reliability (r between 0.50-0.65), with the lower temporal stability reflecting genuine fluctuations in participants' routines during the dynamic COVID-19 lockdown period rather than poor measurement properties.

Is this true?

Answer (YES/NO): NO